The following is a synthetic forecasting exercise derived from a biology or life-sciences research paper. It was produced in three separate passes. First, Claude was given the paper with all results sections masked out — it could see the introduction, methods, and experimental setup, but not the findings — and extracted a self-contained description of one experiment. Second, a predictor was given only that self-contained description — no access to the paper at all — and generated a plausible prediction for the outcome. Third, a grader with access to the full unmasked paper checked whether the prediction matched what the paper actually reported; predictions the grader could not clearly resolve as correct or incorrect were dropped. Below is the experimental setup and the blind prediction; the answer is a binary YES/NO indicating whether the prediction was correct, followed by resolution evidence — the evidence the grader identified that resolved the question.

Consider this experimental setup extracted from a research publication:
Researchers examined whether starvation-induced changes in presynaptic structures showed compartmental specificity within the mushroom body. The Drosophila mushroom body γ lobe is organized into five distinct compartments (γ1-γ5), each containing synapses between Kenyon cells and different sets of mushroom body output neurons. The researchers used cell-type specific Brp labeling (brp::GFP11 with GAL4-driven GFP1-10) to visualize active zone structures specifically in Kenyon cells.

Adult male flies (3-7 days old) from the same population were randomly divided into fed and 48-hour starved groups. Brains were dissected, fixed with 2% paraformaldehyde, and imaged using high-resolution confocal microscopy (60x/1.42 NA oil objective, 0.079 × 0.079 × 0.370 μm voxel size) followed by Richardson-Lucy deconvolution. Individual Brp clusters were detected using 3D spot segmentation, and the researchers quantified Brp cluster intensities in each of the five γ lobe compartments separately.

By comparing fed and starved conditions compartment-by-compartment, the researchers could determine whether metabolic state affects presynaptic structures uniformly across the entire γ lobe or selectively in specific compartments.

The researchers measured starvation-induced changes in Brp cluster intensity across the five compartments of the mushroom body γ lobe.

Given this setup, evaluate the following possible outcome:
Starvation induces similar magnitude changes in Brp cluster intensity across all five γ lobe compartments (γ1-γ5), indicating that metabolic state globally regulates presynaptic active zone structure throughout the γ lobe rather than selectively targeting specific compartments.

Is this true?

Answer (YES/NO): NO